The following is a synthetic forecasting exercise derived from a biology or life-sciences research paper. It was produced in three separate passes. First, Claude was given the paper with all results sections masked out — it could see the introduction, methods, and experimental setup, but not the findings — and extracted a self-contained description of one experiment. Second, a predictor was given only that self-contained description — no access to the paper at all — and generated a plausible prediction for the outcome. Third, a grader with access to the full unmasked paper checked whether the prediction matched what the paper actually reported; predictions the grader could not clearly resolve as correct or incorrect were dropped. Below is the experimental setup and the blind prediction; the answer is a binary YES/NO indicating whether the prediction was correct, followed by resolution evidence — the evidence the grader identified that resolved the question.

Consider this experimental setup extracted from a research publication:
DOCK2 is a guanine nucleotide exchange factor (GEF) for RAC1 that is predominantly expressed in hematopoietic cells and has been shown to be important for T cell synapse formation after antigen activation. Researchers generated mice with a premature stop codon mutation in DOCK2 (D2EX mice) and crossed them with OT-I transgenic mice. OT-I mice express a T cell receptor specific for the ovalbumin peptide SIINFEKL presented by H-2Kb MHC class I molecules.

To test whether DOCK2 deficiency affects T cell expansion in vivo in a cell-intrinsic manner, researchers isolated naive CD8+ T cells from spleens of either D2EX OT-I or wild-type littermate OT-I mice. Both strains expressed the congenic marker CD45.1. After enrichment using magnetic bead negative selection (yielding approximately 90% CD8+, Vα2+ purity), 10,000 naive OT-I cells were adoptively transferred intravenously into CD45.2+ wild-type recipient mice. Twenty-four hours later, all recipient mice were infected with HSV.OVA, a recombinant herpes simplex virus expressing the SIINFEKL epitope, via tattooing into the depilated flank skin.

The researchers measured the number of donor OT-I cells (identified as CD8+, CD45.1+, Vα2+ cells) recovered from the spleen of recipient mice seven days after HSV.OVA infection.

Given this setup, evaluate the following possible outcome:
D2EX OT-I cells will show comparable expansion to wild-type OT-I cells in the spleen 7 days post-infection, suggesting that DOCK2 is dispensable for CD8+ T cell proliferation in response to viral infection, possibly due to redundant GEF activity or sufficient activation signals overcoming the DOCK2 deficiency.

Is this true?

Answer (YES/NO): NO